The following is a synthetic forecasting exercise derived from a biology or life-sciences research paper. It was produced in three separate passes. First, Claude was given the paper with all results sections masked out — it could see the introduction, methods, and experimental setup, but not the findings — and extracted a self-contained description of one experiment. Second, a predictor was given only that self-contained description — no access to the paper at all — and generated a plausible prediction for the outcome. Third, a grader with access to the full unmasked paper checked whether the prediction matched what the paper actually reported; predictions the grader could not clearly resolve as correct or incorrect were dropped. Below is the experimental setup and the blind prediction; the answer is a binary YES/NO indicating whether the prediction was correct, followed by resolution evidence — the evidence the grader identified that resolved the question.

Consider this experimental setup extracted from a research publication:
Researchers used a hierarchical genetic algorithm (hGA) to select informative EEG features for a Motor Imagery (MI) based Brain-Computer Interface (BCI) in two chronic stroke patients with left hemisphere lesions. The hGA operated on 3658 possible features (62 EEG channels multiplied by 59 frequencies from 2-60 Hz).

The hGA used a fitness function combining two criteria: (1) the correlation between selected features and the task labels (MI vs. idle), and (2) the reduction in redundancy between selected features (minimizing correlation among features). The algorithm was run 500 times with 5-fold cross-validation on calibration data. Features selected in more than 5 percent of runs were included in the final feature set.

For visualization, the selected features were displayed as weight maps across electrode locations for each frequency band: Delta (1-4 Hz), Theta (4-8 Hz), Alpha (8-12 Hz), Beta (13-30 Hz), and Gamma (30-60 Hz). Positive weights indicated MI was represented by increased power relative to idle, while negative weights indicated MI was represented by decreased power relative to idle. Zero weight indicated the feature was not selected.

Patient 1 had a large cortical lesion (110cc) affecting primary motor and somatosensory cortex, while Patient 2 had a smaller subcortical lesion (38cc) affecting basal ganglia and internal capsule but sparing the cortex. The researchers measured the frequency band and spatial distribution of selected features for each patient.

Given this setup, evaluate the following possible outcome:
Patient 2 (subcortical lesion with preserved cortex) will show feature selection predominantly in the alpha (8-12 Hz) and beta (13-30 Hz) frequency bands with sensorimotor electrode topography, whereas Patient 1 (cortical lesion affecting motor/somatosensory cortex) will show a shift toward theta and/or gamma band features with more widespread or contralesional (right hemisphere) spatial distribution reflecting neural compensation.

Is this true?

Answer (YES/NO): NO